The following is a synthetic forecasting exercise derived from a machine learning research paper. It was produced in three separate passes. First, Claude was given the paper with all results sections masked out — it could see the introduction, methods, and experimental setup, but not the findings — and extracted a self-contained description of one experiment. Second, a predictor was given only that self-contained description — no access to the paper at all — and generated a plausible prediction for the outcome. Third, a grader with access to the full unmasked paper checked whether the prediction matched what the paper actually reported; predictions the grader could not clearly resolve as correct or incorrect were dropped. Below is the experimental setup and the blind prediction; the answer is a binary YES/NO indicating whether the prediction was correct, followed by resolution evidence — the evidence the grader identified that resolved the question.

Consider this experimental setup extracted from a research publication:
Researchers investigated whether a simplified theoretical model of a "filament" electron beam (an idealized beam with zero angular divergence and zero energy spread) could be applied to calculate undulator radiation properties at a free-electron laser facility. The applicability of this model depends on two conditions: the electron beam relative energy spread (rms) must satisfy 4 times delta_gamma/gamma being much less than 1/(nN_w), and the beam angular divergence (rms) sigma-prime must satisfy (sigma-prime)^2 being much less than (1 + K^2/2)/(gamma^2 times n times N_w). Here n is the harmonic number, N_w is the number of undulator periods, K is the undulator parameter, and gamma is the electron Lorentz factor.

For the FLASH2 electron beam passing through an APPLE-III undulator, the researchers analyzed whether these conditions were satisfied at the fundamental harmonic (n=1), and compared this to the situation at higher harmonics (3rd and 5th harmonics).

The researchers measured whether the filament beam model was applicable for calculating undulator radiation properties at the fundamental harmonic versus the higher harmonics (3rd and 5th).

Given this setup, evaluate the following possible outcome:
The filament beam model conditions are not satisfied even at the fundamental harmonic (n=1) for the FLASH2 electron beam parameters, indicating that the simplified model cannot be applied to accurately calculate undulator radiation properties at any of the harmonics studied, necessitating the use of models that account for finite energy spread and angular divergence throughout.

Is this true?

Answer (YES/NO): NO